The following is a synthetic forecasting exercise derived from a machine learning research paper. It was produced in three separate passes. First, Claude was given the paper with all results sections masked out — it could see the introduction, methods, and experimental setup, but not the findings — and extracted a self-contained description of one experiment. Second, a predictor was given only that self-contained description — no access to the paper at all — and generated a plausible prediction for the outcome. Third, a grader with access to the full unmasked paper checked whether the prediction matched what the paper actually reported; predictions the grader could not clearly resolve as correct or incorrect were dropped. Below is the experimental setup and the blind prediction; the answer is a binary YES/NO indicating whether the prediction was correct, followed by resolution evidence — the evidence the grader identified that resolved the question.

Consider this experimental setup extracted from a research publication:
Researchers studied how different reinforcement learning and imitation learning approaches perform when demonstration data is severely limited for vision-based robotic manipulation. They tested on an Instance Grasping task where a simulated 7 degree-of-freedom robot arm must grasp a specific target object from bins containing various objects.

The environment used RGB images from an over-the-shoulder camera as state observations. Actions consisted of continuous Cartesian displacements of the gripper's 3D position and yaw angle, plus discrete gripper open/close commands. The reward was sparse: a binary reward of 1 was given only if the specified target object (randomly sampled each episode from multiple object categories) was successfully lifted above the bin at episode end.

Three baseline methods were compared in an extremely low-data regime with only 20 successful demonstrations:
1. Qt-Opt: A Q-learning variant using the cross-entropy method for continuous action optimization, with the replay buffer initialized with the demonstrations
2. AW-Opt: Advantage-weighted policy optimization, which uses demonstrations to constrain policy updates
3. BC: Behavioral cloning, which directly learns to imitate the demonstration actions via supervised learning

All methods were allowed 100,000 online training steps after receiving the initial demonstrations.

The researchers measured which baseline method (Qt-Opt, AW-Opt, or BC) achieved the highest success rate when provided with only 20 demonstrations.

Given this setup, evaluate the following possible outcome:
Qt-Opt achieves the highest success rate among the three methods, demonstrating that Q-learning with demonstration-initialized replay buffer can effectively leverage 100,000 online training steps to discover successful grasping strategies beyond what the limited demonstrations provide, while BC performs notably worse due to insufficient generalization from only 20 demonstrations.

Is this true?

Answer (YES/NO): NO